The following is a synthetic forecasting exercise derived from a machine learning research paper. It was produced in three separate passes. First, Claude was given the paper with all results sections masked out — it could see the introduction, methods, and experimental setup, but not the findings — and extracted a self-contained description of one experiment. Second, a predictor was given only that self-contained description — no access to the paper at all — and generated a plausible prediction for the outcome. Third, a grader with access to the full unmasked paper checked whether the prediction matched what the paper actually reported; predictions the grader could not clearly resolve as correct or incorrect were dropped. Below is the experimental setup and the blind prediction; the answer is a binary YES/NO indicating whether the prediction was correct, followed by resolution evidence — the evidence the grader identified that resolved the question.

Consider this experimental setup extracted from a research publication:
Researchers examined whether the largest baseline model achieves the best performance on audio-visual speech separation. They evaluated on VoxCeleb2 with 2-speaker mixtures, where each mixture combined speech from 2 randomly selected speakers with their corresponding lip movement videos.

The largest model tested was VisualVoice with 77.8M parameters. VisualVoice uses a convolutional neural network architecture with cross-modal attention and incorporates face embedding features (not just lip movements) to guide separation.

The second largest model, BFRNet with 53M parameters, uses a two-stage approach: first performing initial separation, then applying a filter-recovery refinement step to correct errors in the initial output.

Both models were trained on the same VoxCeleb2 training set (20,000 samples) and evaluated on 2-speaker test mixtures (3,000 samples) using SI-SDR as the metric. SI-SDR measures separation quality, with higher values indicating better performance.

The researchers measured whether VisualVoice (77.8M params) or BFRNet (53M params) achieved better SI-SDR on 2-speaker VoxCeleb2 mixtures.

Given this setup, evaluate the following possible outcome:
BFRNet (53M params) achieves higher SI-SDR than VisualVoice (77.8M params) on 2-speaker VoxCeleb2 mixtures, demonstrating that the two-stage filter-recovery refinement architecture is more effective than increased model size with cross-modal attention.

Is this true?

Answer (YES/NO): YES